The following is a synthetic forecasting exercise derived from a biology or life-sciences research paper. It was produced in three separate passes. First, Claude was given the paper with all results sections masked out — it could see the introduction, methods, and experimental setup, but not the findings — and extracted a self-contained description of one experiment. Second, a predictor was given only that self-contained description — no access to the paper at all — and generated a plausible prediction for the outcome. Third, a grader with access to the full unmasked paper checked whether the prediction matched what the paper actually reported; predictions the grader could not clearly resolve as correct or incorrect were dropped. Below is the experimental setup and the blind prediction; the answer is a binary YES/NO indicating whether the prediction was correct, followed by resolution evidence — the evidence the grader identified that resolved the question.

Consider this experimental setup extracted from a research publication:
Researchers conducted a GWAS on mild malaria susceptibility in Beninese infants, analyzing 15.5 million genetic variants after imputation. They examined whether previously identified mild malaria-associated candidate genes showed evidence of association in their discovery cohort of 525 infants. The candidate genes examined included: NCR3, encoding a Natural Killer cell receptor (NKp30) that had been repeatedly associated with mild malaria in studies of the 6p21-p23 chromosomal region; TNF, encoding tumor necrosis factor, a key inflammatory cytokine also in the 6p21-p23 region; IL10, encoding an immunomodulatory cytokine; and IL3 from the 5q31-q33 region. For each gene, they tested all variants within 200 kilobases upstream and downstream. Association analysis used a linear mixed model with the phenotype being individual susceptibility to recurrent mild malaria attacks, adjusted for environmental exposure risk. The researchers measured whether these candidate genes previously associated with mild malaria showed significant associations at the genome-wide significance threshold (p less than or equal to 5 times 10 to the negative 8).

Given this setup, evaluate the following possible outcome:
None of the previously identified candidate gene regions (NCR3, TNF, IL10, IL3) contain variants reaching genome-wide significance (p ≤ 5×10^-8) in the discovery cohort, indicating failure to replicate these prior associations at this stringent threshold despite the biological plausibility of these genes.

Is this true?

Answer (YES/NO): YES